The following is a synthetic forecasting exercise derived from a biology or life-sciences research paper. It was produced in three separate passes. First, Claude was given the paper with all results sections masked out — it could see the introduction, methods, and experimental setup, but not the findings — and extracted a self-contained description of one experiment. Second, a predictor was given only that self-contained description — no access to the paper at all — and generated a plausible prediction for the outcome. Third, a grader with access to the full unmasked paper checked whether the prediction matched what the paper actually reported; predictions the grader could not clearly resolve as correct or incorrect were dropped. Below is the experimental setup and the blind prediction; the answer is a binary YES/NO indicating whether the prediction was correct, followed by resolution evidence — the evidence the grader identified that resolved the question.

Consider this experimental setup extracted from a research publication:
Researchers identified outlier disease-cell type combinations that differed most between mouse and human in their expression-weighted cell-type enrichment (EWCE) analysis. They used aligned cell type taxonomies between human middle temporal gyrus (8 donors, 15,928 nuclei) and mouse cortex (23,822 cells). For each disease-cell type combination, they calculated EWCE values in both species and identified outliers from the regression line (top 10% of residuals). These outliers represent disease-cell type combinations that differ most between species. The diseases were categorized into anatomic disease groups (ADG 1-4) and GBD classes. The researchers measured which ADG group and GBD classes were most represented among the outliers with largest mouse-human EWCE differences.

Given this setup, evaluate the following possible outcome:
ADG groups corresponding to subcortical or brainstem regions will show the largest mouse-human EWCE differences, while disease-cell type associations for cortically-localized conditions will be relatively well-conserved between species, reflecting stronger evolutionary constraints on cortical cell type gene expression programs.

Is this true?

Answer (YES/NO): YES